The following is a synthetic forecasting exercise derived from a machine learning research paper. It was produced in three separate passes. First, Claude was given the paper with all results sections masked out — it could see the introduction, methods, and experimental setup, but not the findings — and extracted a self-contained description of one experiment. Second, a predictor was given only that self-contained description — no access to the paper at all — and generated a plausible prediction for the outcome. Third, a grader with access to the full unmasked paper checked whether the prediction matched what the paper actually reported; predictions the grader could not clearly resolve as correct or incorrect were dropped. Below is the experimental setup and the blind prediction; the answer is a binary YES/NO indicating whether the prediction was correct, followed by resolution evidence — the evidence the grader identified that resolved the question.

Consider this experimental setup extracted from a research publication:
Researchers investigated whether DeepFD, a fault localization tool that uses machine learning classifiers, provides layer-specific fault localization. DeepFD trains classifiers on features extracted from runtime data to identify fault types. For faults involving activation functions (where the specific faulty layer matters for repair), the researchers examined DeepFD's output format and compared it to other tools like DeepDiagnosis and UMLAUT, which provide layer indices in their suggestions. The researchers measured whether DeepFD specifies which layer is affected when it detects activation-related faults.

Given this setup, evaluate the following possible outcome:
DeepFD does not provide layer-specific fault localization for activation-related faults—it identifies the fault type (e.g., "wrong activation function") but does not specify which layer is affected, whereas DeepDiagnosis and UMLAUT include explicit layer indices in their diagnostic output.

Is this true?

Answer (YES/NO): YES